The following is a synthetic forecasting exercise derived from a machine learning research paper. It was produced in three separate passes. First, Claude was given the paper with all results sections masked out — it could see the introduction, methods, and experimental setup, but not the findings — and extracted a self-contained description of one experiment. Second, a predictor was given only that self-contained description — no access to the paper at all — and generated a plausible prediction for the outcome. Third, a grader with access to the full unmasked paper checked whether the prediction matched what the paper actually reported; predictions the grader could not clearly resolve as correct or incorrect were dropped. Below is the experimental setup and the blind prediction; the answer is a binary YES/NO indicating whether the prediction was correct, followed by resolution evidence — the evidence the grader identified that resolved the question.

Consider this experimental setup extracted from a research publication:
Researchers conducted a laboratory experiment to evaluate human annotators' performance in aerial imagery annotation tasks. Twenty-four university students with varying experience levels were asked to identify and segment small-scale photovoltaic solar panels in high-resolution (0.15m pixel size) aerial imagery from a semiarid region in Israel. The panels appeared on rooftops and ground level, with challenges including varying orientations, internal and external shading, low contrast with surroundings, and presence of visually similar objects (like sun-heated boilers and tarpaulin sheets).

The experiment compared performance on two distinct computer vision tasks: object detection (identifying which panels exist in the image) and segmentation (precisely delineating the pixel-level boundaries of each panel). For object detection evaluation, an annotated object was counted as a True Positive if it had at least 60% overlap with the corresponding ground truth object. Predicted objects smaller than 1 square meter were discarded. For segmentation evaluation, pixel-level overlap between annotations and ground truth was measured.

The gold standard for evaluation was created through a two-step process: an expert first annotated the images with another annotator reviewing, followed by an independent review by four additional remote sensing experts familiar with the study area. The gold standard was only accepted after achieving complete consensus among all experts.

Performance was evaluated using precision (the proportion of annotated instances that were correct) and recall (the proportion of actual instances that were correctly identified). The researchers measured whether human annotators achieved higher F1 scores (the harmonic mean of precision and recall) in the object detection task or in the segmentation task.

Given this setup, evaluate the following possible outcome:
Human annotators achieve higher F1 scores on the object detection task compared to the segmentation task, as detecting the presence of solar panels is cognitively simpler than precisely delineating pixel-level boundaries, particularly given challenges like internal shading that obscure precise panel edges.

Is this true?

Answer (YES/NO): YES